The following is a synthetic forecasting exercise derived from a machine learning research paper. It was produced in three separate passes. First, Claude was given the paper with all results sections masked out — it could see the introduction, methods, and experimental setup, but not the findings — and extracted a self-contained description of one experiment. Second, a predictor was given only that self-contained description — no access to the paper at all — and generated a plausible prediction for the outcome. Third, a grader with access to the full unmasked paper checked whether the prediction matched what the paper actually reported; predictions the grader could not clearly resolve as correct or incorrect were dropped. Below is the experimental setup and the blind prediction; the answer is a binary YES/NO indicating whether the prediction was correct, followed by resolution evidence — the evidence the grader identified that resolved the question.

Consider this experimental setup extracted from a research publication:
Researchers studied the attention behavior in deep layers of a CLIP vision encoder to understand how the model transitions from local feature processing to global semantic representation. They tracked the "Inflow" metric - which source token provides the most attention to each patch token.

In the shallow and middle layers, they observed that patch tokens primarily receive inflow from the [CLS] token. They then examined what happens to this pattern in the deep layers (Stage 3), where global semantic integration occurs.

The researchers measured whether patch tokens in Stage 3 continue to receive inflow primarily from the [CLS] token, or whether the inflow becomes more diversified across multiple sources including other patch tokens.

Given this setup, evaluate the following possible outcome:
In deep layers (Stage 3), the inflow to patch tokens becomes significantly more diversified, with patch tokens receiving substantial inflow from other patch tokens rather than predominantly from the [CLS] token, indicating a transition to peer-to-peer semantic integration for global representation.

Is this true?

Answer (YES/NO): YES